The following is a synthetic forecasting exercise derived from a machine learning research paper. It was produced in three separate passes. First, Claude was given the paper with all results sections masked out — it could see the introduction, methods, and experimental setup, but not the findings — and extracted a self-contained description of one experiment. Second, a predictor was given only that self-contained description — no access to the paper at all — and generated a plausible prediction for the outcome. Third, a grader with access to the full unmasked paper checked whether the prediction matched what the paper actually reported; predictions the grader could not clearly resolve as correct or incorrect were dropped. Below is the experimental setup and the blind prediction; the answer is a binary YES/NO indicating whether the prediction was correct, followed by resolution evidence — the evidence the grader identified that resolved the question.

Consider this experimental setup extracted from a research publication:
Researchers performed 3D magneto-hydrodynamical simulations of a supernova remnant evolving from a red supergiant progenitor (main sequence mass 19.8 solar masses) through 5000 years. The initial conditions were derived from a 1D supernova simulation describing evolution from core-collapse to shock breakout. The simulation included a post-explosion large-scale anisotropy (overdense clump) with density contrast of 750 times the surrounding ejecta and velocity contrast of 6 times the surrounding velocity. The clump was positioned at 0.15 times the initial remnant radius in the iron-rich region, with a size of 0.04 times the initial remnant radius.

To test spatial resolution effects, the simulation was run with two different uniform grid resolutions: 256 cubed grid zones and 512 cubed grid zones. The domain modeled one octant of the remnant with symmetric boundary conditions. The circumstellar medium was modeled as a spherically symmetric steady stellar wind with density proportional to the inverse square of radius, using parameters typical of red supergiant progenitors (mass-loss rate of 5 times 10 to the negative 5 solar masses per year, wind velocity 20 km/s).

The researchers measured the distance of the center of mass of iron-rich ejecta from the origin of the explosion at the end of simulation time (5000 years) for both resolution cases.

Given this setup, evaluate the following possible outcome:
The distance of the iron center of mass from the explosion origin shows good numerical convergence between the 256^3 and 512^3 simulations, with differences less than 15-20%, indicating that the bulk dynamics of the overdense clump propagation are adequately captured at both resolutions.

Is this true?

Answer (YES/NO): YES